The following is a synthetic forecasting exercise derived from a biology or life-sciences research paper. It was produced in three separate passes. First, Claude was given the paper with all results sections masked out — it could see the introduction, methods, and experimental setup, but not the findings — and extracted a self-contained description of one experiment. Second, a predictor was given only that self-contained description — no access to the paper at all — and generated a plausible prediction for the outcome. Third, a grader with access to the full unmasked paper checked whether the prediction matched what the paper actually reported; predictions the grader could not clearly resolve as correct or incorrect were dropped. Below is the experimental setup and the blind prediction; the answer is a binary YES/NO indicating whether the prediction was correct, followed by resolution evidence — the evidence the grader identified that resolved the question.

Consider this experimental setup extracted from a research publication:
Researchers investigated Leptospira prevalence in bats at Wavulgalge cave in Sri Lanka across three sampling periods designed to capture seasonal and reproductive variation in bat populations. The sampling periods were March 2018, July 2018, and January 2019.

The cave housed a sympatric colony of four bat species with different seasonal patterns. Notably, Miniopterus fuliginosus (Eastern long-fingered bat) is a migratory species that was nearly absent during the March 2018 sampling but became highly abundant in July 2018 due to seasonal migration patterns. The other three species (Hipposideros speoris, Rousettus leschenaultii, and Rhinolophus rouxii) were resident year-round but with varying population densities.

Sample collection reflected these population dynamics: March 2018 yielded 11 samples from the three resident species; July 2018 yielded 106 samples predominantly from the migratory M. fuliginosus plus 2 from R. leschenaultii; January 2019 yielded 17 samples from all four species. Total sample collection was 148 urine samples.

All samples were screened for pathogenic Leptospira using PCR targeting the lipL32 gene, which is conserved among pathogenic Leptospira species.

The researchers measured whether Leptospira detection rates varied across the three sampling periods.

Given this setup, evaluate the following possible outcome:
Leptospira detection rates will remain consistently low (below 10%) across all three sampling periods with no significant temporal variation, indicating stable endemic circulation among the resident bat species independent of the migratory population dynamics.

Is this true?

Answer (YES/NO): NO